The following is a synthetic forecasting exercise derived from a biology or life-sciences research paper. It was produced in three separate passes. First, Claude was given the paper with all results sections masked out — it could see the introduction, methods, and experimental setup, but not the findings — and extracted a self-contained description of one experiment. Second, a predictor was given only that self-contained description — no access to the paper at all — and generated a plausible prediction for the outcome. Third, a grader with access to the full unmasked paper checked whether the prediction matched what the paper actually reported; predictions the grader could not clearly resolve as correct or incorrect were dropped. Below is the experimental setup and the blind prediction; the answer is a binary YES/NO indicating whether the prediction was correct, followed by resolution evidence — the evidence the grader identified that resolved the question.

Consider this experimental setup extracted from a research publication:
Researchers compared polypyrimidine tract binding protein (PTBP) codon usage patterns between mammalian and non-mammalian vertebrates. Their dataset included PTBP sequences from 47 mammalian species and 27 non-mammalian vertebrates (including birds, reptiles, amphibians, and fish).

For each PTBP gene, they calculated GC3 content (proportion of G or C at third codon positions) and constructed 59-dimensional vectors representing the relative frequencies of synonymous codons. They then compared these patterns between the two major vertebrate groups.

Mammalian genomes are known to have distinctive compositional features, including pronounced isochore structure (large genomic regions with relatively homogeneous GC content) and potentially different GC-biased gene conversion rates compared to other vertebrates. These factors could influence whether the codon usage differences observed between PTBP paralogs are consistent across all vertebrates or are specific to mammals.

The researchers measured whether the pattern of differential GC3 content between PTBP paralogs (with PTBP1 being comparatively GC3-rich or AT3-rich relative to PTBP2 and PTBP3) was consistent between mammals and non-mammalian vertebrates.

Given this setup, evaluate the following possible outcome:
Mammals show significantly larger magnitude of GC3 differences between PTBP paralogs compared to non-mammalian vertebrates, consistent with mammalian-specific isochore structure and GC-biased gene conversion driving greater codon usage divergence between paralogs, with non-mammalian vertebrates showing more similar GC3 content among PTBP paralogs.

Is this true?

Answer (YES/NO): YES